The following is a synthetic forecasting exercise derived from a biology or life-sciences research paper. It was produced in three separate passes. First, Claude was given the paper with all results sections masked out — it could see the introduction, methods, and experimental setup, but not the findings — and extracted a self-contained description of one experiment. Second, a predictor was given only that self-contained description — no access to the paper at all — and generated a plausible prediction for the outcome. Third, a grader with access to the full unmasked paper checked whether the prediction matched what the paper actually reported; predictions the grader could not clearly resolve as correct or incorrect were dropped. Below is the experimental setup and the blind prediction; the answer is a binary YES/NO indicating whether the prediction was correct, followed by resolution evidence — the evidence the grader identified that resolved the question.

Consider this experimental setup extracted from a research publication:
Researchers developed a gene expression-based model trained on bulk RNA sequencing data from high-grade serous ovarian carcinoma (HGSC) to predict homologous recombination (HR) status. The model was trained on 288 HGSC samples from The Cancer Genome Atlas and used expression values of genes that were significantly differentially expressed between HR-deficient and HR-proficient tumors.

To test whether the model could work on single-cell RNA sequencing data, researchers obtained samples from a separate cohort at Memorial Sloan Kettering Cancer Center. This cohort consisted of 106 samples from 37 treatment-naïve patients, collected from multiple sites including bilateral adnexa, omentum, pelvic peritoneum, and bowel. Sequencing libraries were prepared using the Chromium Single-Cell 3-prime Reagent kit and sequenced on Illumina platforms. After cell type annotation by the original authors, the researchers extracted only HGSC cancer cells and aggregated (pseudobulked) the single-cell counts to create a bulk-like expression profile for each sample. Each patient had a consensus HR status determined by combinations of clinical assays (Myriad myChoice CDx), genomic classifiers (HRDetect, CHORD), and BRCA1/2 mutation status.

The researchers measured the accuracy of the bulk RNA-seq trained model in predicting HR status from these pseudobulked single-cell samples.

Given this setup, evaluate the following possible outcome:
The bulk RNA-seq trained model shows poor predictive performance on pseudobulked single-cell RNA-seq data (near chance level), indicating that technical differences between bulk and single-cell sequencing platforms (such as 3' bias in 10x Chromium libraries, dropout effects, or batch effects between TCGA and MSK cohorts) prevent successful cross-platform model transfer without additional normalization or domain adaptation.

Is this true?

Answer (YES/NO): NO